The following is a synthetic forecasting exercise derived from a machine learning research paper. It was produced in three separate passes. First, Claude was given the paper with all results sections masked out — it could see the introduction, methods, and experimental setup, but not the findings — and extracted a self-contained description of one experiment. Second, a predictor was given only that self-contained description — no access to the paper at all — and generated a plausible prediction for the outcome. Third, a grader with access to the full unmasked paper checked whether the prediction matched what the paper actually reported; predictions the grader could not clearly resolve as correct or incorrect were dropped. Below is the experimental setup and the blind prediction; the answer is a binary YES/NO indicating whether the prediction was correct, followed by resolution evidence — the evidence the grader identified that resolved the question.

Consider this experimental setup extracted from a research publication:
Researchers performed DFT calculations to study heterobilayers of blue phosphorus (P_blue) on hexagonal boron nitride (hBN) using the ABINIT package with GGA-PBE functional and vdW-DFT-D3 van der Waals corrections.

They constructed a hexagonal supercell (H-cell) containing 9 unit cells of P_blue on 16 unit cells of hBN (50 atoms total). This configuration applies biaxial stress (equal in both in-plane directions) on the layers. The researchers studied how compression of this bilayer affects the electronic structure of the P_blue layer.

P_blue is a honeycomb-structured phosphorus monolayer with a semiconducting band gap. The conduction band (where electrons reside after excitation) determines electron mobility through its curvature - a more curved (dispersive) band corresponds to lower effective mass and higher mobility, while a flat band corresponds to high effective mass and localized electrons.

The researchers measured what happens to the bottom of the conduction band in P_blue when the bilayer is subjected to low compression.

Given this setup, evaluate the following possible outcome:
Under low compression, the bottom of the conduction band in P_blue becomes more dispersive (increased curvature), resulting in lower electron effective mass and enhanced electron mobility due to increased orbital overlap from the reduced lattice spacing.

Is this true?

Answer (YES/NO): NO